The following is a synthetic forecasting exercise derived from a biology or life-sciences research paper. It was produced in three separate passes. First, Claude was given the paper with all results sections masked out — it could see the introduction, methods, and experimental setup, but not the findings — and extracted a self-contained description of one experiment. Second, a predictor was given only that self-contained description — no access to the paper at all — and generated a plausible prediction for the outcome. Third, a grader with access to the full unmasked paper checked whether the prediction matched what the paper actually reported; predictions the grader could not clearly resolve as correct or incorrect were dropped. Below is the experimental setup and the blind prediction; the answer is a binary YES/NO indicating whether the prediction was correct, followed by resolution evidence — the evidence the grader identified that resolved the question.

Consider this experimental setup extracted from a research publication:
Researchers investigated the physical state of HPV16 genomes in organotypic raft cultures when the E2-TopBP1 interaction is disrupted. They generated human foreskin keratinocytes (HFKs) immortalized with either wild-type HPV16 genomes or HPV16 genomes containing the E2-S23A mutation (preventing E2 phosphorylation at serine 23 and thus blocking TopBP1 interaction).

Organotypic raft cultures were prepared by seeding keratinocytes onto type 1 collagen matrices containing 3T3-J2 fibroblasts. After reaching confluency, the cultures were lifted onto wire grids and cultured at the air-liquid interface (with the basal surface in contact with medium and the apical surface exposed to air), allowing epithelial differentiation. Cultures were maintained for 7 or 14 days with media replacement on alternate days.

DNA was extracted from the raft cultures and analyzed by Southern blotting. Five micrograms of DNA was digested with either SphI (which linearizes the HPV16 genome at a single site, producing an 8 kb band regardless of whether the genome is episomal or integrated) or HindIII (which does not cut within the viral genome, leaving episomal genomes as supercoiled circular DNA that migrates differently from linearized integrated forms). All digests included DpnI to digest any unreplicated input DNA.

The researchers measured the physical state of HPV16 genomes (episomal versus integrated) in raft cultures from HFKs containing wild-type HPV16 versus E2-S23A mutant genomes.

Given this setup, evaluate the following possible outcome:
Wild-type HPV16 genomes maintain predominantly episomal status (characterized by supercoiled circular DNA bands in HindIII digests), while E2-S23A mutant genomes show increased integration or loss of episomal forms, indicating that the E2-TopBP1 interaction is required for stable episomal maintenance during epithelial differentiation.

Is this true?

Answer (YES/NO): YES